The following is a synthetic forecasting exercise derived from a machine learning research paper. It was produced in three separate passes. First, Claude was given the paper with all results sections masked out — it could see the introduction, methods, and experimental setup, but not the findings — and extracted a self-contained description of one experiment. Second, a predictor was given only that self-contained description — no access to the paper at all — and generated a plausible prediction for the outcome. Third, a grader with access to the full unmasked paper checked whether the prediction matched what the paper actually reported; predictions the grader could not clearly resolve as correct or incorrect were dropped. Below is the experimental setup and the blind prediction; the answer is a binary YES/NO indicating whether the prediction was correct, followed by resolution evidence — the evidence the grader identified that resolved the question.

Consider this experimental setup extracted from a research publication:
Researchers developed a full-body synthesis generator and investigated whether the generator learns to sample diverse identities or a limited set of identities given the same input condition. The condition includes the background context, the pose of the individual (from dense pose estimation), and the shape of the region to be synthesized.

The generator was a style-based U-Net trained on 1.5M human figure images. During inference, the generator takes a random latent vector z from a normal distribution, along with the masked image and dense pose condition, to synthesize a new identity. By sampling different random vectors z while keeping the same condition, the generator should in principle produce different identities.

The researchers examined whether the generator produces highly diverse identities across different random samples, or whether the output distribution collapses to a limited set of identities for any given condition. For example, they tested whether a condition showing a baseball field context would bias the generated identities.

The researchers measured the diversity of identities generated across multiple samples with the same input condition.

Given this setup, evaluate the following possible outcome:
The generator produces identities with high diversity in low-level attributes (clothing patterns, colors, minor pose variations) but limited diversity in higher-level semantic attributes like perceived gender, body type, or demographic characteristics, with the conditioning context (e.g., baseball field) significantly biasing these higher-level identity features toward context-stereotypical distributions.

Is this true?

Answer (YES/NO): NO